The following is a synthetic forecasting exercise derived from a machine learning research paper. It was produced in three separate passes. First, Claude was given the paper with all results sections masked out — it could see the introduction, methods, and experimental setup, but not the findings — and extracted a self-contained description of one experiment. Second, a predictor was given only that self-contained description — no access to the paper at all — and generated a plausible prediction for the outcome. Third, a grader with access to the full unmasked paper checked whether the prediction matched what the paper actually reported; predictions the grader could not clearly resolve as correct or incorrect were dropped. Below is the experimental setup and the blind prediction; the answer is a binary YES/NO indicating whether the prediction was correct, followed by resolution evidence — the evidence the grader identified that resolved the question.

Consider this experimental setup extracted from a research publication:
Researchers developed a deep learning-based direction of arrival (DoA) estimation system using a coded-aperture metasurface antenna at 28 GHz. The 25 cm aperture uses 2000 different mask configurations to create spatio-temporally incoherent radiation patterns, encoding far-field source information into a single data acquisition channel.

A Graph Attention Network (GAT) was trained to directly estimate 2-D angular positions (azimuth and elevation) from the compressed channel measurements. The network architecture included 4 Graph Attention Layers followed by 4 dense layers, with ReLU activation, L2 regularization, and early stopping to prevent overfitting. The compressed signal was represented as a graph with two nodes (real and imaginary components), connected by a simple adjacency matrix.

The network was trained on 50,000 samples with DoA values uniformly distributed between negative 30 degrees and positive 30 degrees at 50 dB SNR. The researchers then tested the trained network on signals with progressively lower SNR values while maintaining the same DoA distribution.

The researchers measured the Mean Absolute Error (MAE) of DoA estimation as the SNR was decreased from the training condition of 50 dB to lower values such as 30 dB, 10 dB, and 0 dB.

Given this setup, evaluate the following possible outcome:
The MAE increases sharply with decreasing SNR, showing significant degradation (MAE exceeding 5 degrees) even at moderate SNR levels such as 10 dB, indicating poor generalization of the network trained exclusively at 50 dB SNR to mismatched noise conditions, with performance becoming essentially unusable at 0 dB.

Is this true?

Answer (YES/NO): NO